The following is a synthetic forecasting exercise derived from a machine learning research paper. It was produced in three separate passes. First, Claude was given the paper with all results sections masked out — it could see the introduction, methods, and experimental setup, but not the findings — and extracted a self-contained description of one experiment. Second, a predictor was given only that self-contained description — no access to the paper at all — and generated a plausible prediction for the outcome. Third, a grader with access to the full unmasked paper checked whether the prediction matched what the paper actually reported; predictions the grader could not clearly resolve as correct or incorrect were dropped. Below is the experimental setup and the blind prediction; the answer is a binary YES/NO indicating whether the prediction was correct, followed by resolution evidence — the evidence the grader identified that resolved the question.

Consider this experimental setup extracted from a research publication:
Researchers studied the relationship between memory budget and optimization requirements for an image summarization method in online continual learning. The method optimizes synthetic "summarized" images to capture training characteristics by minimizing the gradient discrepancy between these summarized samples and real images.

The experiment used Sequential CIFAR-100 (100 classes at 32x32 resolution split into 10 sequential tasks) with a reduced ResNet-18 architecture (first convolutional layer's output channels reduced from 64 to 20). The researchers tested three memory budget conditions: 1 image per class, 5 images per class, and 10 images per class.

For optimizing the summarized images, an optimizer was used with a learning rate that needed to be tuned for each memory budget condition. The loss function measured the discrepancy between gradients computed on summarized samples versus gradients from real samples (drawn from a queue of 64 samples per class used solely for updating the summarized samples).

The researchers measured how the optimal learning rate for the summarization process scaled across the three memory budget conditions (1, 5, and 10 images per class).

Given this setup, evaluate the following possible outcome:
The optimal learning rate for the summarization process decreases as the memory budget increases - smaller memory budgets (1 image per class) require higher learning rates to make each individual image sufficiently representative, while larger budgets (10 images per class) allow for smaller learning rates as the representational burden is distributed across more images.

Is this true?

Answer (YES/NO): NO